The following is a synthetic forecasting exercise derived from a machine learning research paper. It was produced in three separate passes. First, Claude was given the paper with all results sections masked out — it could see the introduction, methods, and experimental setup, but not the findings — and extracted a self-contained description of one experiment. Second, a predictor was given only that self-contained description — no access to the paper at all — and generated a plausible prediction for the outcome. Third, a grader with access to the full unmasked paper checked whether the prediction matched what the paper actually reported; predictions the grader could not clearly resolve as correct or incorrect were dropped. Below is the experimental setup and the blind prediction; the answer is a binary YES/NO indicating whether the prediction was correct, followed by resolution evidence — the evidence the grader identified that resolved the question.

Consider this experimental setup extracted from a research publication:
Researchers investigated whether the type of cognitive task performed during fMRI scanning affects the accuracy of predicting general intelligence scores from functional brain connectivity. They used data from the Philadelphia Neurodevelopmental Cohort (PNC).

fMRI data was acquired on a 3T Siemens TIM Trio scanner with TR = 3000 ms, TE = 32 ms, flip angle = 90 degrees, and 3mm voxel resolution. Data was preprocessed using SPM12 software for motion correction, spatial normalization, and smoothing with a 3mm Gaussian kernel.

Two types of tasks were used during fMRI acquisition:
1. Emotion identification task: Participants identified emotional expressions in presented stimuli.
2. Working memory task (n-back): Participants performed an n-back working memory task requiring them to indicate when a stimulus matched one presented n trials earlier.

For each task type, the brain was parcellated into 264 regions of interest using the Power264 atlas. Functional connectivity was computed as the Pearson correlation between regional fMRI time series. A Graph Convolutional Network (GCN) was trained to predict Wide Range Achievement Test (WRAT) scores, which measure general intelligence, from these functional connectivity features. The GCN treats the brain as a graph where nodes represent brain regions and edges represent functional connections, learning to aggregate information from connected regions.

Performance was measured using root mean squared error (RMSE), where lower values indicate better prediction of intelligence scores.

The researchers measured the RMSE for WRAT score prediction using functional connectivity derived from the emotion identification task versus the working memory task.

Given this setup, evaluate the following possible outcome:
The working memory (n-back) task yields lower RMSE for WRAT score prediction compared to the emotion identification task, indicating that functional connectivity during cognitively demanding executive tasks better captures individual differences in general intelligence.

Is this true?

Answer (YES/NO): YES